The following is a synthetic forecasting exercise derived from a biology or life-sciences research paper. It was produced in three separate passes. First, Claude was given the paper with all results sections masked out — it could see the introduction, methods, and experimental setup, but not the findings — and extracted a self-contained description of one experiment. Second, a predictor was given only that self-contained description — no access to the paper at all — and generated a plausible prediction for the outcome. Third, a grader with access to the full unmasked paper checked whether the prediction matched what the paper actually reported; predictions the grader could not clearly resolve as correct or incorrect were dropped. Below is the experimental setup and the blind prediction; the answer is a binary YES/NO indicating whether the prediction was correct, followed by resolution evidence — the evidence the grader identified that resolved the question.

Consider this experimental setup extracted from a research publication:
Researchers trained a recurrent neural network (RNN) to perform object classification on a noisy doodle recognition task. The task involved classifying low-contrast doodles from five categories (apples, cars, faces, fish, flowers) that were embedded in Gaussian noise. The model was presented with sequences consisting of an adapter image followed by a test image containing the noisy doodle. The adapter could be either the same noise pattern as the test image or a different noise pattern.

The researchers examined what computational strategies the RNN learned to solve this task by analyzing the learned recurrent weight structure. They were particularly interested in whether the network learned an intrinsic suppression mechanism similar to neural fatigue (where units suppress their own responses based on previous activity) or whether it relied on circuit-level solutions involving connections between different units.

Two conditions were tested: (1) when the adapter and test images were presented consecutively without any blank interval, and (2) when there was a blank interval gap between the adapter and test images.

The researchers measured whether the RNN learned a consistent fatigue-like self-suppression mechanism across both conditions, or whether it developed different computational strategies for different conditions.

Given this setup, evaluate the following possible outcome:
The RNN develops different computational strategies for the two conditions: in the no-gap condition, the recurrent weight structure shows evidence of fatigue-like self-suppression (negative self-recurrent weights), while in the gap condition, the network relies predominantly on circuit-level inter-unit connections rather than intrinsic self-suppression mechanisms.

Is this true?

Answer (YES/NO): YES